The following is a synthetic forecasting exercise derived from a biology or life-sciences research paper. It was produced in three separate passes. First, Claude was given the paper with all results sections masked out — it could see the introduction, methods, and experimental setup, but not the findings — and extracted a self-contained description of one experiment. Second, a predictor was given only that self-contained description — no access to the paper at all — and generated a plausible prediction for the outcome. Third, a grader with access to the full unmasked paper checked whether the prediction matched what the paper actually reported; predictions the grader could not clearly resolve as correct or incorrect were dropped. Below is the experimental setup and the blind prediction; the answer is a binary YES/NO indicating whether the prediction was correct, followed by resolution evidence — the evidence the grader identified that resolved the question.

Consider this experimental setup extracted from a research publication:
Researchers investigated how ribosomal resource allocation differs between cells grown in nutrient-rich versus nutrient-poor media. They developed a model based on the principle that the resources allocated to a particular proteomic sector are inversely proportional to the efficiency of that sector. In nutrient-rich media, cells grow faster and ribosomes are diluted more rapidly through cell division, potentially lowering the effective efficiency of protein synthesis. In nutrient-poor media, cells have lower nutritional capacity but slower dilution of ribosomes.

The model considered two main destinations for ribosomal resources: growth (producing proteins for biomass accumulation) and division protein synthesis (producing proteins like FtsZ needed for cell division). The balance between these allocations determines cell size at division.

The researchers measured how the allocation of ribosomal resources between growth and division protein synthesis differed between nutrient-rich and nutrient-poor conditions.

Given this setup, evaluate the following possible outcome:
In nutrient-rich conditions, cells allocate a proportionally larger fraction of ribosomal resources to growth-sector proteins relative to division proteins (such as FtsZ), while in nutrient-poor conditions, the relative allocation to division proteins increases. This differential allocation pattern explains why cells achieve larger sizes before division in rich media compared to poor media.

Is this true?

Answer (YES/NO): YES